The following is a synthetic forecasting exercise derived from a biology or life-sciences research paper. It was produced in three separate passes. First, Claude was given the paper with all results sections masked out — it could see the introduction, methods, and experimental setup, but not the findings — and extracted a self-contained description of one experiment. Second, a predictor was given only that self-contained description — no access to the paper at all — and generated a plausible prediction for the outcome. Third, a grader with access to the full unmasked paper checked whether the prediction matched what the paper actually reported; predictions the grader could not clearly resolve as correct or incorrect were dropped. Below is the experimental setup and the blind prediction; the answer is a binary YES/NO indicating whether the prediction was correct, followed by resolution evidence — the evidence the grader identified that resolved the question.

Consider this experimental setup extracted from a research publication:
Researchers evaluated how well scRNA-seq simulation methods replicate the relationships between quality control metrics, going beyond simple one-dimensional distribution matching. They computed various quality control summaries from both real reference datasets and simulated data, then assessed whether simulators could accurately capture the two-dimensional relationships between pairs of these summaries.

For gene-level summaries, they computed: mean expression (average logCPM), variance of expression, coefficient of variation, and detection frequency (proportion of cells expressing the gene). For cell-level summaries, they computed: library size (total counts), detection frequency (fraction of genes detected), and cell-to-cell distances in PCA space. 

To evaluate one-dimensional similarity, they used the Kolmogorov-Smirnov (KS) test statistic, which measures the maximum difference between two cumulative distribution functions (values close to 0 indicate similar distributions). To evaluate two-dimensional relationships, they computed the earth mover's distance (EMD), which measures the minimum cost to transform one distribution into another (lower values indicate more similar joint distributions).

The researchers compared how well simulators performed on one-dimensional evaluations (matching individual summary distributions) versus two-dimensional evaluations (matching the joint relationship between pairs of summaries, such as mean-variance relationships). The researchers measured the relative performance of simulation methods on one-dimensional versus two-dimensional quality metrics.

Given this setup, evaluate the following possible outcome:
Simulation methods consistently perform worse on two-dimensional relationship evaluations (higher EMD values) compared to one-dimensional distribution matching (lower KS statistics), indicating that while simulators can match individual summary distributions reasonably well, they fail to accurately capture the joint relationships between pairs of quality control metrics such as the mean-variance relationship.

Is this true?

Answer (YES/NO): NO